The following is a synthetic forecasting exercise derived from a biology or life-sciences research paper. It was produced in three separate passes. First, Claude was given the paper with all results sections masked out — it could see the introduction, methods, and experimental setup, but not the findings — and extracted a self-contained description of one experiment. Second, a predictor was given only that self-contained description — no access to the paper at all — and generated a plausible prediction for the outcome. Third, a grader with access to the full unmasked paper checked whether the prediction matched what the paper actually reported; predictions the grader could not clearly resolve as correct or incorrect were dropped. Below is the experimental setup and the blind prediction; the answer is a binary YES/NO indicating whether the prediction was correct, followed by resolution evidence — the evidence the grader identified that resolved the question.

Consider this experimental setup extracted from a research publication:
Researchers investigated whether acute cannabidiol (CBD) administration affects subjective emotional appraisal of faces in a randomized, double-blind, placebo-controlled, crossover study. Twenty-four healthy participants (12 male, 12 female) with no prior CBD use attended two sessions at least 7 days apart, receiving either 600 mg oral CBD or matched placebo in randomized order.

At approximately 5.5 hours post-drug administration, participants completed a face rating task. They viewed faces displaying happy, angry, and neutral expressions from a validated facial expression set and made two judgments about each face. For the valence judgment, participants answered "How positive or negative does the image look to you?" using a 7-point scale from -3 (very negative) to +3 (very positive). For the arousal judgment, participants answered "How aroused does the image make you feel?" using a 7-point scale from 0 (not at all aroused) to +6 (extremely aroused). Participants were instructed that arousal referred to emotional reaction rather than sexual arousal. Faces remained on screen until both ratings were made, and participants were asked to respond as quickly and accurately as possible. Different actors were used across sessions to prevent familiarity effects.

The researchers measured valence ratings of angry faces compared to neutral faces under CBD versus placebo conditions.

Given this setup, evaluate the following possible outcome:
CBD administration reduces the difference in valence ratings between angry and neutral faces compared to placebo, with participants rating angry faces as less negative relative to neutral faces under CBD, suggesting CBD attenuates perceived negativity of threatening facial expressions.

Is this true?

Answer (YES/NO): NO